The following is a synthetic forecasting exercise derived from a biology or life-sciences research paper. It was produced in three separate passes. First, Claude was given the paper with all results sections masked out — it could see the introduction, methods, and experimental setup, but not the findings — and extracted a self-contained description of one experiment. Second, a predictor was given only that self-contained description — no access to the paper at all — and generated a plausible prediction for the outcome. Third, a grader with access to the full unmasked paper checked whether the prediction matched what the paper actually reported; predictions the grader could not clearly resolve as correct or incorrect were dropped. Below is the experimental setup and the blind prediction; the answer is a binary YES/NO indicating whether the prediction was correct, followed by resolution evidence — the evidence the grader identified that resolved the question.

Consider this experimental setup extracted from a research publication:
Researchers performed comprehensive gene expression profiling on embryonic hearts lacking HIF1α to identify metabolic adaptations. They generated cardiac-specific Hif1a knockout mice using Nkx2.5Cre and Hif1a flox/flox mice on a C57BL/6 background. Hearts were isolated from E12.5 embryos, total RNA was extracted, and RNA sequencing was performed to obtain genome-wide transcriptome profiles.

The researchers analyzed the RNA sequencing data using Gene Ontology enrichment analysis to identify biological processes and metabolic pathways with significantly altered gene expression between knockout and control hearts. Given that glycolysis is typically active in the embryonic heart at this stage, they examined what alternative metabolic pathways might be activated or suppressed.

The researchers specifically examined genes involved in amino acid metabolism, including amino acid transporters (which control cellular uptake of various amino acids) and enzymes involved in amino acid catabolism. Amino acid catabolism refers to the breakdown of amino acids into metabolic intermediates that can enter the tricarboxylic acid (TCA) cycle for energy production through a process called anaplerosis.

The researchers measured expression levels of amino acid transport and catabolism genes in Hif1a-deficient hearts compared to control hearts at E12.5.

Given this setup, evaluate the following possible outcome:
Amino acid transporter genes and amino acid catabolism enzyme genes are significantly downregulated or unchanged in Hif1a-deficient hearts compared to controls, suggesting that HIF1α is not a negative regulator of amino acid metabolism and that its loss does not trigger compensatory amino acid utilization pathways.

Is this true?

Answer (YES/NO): NO